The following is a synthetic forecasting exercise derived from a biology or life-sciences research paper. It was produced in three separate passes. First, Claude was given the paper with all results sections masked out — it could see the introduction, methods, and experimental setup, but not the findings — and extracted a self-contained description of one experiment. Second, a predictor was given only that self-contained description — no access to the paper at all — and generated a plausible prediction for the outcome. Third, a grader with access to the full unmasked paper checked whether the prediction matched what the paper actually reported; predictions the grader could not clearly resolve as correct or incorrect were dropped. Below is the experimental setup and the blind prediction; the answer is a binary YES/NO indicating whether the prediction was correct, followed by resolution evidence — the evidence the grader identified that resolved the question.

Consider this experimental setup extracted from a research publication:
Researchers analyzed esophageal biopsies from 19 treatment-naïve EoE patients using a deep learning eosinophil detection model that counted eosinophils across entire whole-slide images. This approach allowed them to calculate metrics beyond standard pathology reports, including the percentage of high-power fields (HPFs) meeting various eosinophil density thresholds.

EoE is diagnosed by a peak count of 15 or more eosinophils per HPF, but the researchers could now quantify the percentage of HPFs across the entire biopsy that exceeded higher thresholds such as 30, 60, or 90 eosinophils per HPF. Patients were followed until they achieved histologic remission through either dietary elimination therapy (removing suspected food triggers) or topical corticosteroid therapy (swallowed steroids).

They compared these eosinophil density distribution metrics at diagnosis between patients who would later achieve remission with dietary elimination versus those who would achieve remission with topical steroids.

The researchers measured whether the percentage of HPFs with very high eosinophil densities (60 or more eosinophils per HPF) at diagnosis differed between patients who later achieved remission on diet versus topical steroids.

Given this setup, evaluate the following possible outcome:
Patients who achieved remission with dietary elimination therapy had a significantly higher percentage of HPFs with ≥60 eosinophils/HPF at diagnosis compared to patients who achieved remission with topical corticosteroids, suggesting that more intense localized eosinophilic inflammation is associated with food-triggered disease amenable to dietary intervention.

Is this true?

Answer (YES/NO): YES